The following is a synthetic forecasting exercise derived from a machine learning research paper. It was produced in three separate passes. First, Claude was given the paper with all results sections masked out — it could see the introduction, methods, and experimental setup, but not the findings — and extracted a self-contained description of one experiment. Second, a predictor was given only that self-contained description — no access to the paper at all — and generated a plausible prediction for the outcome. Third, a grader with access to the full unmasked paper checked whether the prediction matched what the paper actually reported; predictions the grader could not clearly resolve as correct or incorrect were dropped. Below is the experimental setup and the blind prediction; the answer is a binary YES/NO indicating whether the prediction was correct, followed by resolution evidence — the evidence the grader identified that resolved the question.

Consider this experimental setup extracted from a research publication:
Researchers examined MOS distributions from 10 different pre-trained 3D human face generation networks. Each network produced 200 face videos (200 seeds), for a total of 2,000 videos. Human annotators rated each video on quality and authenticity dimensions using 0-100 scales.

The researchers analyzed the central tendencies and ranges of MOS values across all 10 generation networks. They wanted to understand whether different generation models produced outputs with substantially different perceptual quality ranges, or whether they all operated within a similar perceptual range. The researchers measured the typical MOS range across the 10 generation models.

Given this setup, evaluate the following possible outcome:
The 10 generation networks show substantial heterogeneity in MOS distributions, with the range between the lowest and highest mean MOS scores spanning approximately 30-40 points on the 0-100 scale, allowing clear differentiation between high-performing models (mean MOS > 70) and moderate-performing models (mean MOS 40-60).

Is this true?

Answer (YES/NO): NO